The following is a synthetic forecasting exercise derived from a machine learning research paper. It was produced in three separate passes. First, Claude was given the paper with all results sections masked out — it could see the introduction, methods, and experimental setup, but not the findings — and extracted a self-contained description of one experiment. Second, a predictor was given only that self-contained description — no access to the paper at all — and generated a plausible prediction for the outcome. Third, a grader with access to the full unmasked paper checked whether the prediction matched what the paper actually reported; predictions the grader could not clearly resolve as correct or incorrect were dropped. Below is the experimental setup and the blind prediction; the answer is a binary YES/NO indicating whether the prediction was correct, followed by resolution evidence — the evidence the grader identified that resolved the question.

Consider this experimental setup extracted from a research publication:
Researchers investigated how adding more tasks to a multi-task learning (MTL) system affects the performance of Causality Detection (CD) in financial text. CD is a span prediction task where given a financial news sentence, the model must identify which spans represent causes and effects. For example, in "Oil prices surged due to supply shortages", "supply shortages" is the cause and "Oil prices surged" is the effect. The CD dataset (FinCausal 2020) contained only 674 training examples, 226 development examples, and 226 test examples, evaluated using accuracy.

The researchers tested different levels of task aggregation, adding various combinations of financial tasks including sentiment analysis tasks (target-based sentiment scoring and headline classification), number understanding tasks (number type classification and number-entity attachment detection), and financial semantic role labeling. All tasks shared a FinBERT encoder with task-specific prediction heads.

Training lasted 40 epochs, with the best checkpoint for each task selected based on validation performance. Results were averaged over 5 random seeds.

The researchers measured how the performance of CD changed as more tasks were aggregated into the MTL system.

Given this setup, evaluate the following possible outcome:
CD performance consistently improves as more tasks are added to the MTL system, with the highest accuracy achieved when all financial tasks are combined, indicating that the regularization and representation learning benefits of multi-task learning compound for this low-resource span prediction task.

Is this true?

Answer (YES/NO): NO